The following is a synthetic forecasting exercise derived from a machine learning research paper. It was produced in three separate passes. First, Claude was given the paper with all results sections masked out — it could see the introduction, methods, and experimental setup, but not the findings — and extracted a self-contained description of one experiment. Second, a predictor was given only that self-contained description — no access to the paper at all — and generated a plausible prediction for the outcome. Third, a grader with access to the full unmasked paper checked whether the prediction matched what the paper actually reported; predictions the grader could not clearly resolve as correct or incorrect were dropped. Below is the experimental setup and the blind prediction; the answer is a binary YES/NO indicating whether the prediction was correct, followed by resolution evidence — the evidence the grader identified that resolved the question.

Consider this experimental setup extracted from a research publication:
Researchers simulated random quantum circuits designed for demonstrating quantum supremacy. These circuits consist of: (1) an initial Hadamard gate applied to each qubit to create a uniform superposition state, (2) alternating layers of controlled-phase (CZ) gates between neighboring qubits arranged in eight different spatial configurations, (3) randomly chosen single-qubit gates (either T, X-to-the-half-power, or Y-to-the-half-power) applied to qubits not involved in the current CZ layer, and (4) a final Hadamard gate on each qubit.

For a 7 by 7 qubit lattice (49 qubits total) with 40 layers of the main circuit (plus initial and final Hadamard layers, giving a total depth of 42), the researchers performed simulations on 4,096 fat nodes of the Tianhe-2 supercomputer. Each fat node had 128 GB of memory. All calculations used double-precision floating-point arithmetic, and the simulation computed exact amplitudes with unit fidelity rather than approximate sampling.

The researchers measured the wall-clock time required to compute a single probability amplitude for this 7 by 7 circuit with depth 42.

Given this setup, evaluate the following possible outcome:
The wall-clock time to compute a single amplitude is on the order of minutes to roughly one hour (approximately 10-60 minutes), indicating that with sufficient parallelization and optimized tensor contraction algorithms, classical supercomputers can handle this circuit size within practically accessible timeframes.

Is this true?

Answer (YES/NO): YES